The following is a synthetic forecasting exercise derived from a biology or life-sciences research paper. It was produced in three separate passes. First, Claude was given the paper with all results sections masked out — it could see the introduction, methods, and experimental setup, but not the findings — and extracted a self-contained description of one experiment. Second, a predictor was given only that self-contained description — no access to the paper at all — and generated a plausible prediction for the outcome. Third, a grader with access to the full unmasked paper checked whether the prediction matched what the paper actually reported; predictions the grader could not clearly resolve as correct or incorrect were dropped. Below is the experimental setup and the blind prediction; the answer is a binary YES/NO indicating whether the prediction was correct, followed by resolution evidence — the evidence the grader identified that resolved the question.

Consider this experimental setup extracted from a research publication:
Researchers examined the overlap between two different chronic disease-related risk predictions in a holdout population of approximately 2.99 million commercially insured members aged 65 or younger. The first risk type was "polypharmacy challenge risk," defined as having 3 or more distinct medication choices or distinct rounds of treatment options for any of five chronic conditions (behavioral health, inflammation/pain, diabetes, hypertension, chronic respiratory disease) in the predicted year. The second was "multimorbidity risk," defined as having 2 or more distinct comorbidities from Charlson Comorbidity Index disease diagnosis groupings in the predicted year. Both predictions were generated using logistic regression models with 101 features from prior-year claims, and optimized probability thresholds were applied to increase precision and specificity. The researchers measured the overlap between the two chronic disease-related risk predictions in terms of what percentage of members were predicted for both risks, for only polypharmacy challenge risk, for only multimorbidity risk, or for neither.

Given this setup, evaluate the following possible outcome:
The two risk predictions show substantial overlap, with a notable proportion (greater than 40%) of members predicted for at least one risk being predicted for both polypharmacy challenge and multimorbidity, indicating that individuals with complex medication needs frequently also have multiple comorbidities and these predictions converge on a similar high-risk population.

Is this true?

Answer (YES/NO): NO